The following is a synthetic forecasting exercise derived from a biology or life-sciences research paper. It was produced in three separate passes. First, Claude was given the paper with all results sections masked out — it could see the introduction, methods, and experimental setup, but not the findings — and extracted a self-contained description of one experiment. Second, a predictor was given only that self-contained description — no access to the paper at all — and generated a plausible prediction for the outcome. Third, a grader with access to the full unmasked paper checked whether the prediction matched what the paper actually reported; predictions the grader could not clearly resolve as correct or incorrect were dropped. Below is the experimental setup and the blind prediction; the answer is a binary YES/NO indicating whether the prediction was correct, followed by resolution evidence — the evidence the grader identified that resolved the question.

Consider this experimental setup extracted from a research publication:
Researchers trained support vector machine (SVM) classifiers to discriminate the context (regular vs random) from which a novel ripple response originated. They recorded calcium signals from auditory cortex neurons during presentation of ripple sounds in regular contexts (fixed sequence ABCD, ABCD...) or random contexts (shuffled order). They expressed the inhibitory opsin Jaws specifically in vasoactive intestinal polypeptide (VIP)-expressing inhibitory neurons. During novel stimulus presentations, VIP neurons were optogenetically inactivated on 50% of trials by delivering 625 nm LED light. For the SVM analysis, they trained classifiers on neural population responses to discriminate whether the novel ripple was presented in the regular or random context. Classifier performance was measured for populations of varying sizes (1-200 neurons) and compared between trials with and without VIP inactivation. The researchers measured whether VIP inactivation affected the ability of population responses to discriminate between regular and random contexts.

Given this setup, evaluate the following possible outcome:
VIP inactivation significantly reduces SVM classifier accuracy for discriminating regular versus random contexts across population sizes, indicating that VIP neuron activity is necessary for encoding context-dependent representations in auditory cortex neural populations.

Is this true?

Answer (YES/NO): YES